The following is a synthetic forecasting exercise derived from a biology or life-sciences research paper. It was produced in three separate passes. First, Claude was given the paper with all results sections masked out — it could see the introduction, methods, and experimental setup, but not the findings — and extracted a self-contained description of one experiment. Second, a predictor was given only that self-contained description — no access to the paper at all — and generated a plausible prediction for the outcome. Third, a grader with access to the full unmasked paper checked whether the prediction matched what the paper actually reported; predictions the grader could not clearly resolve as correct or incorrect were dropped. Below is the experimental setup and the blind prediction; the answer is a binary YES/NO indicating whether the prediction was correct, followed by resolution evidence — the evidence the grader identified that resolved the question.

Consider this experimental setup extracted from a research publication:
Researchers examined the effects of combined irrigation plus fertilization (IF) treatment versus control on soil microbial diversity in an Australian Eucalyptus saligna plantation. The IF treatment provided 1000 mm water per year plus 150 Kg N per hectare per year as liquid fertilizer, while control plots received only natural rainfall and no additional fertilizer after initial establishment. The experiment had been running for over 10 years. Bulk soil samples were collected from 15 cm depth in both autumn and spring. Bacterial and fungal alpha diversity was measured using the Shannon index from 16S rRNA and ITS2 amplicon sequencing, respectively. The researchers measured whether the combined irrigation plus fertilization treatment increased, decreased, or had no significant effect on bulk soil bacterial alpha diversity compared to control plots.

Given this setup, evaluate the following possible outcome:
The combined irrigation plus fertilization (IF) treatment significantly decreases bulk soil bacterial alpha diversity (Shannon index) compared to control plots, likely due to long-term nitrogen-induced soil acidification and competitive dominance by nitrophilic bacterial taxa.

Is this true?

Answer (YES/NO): NO